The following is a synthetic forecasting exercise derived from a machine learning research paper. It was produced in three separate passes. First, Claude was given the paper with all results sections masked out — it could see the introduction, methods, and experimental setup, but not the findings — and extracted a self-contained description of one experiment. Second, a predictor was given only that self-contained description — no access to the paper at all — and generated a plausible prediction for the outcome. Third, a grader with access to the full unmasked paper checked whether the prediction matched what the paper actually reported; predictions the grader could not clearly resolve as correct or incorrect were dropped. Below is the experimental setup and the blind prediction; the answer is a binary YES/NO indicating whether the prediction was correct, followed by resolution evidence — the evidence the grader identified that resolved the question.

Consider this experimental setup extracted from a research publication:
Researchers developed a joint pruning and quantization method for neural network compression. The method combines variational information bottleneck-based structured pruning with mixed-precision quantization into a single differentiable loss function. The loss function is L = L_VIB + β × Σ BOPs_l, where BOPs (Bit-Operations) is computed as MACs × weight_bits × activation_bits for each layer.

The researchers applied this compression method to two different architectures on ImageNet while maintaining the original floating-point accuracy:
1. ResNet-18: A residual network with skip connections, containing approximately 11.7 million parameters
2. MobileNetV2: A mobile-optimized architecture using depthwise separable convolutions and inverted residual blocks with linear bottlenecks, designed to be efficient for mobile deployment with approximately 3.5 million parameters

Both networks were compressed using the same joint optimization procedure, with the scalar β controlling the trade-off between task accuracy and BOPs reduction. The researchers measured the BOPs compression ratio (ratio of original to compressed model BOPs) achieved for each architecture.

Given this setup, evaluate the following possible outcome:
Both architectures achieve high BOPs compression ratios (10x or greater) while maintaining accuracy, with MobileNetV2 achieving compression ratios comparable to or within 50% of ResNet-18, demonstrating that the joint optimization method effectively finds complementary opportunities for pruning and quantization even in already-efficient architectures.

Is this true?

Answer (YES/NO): YES